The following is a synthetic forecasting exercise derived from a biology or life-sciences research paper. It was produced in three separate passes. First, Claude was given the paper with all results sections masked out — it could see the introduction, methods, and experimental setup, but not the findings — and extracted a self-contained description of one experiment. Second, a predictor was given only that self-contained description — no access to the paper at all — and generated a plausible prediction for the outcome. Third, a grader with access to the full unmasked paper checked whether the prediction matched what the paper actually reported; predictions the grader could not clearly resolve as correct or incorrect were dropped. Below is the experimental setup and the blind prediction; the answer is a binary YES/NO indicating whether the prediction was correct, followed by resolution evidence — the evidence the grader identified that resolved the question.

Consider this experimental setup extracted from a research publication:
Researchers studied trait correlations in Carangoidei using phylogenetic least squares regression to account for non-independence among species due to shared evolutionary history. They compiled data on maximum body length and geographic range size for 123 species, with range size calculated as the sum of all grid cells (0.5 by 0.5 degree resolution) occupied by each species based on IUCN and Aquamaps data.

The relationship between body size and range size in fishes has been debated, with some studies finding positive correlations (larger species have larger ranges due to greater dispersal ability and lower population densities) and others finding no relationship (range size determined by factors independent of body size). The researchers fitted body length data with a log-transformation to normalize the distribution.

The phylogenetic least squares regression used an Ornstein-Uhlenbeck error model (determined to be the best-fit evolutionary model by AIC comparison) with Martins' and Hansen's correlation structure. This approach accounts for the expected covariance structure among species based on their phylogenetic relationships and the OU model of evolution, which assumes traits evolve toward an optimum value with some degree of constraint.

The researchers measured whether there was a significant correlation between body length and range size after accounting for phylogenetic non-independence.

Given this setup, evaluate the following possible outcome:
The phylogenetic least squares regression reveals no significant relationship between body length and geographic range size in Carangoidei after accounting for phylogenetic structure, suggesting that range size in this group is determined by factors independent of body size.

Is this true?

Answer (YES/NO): YES